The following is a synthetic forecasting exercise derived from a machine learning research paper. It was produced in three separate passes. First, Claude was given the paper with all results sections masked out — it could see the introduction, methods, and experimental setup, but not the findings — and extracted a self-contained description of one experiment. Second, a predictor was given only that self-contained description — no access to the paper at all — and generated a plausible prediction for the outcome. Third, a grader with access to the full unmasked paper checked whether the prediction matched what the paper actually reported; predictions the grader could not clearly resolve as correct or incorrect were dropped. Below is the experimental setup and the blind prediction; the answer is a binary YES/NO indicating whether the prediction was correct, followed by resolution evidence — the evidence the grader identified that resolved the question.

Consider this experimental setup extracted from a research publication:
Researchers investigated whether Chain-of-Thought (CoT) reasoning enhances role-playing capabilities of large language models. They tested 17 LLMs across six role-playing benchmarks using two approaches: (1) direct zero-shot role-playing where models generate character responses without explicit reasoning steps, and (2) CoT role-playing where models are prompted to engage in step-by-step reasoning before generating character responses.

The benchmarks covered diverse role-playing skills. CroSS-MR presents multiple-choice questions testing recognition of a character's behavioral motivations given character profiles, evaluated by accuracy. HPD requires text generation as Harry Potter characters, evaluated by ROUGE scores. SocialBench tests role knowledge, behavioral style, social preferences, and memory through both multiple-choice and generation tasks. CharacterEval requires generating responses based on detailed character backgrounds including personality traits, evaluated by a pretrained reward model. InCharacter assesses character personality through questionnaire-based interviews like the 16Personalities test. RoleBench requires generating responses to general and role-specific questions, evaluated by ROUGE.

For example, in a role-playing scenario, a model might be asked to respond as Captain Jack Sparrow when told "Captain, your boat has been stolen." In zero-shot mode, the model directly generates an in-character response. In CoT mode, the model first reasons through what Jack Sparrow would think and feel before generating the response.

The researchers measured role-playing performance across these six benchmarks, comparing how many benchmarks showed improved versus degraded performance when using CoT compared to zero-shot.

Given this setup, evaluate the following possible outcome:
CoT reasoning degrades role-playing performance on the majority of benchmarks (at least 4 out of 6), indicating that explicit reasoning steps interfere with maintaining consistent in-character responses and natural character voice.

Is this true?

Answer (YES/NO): YES